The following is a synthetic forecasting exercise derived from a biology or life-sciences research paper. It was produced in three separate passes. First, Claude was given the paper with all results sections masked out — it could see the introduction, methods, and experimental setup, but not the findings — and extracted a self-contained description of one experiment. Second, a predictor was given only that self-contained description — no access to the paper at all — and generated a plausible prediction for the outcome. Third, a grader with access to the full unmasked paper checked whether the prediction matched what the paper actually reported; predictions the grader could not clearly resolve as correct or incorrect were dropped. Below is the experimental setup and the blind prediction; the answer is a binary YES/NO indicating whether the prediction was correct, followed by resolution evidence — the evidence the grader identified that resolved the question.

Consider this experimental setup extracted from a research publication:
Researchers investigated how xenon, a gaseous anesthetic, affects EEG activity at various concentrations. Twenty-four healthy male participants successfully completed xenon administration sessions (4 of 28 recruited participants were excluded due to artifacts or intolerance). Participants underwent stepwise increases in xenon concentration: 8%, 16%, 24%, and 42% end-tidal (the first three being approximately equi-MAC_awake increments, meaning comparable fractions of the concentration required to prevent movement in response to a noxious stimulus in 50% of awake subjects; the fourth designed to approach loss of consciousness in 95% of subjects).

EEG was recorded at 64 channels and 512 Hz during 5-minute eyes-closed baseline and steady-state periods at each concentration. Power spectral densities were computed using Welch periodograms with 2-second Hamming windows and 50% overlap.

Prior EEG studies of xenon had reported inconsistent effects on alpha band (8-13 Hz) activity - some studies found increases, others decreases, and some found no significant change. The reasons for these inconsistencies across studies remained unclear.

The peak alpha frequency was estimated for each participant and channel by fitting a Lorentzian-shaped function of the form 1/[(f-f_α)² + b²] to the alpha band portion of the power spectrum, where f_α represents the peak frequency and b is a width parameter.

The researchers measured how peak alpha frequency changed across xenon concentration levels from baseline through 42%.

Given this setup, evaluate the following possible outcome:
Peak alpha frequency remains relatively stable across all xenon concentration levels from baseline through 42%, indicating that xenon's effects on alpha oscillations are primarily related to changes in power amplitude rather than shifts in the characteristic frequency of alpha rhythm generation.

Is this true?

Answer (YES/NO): NO